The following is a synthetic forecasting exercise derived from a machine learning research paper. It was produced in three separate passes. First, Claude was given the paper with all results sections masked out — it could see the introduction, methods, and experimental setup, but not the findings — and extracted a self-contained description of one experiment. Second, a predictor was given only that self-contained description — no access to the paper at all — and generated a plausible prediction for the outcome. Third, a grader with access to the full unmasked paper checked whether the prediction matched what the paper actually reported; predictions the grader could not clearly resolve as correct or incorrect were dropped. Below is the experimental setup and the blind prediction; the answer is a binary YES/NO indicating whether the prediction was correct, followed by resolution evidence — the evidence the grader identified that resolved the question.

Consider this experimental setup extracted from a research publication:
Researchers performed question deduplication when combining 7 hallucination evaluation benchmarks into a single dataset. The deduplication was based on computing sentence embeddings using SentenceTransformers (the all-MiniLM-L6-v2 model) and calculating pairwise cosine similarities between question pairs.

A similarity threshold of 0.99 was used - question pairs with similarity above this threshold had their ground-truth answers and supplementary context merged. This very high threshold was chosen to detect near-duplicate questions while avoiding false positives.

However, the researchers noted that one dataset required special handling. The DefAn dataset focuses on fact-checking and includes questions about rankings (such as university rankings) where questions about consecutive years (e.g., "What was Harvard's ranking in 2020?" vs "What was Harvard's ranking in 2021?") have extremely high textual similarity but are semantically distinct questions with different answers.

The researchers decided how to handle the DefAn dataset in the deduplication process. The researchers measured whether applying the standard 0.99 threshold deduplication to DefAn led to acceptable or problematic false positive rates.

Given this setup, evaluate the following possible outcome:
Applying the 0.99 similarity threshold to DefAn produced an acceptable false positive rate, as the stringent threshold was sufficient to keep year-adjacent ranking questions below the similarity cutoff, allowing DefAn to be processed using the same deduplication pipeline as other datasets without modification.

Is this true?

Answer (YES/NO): NO